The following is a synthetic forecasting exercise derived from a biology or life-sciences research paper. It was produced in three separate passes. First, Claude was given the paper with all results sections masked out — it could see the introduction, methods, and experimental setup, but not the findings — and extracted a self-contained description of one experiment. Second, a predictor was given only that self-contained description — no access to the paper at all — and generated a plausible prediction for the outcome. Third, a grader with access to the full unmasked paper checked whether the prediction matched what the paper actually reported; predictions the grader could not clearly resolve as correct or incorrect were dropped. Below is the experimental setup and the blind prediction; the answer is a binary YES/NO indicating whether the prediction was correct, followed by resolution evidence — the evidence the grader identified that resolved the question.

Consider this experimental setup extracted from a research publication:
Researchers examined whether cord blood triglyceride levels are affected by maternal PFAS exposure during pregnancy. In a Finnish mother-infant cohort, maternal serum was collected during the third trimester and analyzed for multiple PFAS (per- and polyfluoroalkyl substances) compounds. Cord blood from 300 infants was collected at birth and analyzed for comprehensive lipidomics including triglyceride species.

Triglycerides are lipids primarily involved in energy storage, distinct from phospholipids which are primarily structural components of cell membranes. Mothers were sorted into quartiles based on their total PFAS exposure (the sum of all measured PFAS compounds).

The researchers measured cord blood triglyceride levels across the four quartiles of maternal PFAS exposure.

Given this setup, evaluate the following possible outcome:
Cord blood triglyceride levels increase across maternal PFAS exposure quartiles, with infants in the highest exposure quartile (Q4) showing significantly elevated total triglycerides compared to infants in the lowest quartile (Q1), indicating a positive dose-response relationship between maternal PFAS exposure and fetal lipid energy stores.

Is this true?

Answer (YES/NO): NO